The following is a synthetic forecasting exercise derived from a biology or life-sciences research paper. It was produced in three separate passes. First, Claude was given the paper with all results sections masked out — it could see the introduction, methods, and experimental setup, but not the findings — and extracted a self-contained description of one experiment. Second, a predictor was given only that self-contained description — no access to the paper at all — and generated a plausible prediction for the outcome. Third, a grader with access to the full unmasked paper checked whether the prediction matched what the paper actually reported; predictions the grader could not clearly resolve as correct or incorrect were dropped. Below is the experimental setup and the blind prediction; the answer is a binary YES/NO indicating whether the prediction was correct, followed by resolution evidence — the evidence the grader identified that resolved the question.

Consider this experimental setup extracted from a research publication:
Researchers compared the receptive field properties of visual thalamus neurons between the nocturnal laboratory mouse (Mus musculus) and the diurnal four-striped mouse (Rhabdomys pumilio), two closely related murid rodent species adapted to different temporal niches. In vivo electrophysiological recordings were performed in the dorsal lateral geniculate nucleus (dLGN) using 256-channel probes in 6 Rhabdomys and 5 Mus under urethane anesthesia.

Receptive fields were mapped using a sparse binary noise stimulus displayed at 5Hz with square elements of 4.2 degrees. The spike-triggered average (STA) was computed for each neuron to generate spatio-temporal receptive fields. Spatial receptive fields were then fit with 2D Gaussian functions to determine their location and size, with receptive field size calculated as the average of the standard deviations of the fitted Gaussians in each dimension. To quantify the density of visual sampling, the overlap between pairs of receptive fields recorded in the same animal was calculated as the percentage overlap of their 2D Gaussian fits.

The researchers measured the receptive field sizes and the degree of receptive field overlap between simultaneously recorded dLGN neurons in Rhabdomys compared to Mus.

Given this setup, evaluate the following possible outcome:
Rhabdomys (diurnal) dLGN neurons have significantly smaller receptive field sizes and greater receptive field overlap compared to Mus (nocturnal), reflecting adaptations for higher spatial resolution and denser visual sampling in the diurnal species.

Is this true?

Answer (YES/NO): NO